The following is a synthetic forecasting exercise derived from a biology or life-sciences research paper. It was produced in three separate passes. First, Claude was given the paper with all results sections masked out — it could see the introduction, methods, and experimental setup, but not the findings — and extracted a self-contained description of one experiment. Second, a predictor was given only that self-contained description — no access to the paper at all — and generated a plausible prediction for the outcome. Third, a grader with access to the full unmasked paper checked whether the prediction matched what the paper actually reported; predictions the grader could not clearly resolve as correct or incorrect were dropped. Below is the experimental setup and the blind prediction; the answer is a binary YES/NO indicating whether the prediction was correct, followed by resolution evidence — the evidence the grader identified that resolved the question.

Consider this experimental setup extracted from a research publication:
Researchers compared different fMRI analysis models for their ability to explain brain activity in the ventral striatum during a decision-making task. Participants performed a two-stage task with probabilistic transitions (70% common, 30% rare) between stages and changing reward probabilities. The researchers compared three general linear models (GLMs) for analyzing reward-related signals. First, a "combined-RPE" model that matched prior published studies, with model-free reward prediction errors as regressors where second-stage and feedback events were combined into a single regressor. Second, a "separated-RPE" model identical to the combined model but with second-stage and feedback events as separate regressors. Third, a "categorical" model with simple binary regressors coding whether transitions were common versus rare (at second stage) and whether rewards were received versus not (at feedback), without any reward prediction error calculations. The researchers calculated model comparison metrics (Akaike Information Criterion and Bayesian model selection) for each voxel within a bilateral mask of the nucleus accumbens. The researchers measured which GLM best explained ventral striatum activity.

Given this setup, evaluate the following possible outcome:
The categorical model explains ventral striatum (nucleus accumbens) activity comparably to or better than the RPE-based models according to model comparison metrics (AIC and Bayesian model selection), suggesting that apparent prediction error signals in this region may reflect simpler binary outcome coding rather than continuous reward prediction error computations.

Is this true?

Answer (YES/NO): YES